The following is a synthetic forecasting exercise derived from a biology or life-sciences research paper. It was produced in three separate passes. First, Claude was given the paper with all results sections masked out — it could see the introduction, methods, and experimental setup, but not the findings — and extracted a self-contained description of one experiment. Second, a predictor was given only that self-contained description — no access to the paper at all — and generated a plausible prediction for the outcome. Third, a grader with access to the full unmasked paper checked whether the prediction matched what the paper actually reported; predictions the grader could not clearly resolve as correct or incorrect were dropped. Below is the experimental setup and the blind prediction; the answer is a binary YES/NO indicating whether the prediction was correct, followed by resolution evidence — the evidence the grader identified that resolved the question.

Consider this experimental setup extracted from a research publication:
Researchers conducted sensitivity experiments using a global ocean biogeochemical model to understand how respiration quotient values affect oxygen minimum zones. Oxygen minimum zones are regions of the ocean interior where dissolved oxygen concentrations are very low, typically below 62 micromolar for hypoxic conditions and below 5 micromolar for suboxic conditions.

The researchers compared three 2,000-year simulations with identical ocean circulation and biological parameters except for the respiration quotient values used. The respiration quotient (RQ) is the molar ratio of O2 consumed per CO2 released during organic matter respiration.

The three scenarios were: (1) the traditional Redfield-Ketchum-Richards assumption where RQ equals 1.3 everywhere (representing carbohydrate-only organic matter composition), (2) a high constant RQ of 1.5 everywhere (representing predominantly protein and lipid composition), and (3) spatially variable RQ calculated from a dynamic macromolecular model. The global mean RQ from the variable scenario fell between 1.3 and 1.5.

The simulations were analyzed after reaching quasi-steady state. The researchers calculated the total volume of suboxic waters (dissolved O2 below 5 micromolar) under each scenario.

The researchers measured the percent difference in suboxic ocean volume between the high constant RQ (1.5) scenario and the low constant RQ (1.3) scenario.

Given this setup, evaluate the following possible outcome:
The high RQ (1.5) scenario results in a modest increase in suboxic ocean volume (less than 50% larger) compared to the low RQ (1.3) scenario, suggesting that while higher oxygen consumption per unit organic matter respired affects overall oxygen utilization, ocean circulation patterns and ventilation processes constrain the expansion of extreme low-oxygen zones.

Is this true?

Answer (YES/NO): NO